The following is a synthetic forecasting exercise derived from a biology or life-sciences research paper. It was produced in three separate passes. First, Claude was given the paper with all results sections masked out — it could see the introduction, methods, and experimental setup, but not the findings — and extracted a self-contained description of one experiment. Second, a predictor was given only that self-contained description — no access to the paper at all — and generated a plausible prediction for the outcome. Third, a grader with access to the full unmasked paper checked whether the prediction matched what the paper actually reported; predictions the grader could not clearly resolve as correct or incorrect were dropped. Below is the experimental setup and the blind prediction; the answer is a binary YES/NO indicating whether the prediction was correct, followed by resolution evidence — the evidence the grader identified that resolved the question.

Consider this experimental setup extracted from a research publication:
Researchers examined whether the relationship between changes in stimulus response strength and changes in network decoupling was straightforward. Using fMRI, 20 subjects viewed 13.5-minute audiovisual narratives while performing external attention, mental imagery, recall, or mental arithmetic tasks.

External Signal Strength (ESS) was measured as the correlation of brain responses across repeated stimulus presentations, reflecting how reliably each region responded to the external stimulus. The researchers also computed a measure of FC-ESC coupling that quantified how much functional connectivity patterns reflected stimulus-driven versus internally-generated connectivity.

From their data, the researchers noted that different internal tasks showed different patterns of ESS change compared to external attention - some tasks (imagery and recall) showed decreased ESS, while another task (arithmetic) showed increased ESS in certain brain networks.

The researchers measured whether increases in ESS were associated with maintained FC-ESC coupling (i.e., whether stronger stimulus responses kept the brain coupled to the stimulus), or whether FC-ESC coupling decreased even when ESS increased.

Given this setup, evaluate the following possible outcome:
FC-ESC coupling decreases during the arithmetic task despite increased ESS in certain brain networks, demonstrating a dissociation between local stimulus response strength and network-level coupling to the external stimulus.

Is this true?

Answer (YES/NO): YES